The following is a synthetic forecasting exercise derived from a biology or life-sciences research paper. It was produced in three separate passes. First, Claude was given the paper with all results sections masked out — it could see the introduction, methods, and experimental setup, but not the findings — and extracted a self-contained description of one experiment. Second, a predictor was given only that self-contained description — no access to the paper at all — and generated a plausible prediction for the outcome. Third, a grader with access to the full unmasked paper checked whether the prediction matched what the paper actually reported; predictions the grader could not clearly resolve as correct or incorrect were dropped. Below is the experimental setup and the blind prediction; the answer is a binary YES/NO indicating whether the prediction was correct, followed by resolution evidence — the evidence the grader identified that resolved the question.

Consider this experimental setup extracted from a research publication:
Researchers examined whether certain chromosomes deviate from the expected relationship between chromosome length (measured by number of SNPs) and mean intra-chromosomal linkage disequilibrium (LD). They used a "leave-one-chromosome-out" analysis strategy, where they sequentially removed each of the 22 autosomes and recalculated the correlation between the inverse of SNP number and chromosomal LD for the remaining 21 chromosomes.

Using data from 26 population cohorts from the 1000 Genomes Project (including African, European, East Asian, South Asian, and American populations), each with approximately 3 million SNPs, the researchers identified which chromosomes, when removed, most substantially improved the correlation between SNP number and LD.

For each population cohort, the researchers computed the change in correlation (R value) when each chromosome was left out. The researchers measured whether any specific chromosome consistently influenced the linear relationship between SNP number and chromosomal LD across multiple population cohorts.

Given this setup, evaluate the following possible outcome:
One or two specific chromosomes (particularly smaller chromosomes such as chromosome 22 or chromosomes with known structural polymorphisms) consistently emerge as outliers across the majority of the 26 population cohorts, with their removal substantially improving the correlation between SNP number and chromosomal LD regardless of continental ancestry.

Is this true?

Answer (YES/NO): NO